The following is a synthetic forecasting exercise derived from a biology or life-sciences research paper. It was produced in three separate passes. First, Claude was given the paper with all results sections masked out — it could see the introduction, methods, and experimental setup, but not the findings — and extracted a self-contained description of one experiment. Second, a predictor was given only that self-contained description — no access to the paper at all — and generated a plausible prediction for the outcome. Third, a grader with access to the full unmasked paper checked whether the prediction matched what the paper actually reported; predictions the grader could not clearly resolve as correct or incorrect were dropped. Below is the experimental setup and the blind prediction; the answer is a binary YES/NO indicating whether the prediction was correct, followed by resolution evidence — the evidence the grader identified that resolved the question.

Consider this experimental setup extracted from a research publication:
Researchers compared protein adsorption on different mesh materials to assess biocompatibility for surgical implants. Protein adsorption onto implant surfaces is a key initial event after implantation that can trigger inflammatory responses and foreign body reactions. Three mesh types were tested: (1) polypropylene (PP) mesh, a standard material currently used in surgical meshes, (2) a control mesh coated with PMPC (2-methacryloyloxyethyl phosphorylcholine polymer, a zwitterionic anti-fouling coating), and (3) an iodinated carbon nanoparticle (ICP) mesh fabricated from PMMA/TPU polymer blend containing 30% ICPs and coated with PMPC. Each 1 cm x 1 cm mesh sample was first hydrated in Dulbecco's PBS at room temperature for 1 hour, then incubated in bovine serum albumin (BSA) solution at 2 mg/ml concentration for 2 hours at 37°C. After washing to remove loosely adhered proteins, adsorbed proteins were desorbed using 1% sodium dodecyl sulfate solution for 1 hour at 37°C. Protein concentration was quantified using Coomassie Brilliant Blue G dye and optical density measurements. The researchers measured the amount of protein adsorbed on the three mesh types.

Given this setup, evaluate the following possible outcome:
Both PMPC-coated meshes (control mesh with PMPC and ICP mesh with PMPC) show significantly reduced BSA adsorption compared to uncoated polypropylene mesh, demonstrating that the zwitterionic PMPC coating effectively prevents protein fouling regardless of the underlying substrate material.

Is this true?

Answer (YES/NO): YES